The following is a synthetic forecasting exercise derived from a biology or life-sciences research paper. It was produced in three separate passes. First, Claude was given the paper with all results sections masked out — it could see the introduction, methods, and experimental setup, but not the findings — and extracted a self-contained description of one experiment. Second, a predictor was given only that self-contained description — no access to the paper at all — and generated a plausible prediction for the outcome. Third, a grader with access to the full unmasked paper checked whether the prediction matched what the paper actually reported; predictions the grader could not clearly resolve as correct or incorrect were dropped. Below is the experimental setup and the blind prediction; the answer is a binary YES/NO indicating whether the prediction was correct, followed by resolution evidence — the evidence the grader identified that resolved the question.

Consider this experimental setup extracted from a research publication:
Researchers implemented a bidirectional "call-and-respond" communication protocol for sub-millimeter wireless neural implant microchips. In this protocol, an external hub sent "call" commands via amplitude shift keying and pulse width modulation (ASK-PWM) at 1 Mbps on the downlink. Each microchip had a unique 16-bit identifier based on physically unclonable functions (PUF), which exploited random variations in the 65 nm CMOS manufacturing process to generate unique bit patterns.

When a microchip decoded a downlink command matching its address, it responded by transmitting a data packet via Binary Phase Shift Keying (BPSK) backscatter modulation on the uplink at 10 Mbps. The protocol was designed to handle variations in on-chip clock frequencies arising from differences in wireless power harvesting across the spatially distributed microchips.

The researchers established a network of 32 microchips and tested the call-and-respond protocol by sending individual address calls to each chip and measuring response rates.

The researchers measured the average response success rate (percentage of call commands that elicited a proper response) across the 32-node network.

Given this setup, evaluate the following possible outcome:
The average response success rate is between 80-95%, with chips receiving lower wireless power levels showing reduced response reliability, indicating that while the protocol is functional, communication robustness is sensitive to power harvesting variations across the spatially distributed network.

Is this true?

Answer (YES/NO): NO